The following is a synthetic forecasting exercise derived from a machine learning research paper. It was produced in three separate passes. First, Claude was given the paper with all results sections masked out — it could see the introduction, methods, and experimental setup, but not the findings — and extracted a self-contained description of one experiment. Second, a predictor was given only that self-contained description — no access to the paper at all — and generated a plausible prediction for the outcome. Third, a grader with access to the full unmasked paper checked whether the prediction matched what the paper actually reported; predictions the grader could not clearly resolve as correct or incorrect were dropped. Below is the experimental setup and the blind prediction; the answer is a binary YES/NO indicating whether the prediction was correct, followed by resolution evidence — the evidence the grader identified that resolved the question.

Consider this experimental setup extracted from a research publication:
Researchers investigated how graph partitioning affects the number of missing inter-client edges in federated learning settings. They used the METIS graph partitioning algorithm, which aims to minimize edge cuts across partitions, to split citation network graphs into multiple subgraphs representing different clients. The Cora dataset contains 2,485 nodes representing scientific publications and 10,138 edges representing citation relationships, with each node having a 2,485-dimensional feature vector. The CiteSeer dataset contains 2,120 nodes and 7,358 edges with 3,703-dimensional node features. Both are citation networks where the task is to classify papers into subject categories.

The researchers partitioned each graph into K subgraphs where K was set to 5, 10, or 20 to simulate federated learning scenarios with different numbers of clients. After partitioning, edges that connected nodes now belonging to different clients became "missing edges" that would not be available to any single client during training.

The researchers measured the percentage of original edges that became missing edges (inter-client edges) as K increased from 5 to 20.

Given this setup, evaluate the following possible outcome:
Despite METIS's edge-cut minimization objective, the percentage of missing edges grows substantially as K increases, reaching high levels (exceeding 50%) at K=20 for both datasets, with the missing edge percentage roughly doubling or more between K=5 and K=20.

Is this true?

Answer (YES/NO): NO